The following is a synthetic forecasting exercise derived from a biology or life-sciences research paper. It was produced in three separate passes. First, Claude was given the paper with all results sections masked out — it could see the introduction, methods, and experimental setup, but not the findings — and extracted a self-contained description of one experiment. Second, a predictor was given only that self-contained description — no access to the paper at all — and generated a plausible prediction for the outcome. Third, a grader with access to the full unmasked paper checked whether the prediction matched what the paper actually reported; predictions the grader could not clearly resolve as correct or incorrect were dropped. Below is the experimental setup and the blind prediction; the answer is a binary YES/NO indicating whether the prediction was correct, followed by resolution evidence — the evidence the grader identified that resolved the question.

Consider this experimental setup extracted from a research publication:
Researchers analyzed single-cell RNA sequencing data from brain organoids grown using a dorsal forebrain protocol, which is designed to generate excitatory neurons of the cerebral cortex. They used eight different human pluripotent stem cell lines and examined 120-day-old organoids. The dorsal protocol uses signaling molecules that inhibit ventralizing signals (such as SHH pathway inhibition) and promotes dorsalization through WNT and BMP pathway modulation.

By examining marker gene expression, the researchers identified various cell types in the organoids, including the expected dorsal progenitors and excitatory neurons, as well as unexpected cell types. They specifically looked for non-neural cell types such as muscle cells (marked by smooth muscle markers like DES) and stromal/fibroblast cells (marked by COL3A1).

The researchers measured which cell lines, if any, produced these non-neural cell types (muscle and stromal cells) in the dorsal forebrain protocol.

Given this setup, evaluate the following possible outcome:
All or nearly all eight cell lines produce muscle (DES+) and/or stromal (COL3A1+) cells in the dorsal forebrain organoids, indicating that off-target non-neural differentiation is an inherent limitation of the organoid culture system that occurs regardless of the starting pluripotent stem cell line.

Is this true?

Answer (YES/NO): NO